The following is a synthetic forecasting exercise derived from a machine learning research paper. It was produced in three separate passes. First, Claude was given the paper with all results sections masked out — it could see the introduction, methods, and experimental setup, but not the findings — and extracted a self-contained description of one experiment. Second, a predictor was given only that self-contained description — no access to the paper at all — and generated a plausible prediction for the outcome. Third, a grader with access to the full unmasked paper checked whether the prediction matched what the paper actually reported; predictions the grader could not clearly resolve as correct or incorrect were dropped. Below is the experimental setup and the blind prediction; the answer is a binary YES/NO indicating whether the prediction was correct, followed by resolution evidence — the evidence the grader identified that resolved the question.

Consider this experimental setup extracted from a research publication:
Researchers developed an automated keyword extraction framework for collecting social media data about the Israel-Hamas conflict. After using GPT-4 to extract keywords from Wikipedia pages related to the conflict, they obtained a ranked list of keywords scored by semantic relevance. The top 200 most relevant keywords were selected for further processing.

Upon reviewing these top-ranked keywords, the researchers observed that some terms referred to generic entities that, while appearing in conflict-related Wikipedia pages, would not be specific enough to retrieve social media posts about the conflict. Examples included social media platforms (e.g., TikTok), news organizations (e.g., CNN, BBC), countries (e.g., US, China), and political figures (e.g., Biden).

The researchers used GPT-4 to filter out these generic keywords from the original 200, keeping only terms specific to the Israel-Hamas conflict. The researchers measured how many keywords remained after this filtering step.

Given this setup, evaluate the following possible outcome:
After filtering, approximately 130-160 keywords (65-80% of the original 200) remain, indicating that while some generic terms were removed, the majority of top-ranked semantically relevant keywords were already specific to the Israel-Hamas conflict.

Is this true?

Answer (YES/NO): NO